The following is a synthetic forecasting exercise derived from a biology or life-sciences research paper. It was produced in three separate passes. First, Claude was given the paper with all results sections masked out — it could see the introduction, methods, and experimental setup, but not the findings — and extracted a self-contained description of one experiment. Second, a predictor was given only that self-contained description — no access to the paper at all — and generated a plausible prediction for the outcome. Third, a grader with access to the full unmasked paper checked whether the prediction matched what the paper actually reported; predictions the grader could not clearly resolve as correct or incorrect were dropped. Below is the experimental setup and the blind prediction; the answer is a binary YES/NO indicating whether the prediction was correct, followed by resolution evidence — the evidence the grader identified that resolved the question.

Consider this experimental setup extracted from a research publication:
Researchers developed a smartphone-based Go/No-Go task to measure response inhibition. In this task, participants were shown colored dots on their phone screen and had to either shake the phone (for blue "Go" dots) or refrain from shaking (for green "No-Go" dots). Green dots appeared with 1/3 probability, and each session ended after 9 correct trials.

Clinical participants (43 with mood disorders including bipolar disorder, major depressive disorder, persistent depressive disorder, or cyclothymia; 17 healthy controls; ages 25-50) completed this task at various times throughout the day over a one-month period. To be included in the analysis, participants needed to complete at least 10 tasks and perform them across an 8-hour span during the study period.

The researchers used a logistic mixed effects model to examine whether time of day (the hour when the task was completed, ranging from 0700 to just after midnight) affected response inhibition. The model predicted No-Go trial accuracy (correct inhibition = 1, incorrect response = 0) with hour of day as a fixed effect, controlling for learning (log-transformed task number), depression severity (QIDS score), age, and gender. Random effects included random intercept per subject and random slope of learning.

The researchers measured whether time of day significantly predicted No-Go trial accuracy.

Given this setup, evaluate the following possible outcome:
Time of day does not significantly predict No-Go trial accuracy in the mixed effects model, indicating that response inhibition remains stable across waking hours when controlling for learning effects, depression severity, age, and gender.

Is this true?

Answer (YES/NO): NO